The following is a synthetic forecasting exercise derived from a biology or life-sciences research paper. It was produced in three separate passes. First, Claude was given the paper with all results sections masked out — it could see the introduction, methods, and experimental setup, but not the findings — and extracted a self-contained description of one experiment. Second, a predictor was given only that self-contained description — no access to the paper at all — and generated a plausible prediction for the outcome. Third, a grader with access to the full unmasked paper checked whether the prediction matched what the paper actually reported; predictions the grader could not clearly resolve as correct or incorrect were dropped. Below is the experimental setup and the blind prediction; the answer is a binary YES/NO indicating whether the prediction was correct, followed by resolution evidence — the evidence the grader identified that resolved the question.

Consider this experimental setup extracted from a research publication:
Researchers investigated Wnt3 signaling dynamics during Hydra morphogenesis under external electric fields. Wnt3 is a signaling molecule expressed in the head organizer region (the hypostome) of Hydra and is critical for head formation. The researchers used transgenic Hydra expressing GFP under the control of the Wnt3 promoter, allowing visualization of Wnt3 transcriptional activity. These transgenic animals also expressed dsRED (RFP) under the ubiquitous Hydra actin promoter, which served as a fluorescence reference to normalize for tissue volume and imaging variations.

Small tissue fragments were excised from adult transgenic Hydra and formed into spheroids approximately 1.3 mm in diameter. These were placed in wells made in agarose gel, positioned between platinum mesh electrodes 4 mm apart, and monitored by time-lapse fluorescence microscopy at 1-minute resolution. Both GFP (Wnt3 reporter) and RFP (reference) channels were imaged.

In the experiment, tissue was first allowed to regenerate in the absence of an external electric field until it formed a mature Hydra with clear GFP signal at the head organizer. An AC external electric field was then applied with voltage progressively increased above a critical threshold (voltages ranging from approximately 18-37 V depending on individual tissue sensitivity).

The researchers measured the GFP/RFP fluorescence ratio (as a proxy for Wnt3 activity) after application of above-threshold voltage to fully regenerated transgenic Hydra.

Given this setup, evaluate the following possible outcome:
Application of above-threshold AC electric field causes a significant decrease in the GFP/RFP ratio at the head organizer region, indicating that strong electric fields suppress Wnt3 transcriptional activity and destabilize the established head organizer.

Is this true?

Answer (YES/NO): YES